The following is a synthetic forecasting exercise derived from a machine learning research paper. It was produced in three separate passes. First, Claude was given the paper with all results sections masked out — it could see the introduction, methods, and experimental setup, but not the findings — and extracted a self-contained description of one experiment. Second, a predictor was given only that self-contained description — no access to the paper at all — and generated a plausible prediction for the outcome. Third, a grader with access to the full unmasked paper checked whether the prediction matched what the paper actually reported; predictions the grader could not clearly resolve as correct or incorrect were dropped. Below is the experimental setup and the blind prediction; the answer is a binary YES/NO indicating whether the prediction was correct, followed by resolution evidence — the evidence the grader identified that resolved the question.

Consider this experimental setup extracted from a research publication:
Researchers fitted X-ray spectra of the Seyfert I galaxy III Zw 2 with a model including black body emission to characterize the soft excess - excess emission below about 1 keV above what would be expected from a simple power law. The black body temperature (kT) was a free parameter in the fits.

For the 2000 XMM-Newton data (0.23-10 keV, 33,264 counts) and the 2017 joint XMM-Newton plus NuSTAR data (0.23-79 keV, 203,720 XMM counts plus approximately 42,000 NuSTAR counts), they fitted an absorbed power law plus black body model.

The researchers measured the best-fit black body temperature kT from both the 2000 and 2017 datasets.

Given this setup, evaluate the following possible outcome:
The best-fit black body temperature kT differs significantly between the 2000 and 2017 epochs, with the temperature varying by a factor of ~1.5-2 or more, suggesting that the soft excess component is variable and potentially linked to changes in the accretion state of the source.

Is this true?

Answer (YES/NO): NO